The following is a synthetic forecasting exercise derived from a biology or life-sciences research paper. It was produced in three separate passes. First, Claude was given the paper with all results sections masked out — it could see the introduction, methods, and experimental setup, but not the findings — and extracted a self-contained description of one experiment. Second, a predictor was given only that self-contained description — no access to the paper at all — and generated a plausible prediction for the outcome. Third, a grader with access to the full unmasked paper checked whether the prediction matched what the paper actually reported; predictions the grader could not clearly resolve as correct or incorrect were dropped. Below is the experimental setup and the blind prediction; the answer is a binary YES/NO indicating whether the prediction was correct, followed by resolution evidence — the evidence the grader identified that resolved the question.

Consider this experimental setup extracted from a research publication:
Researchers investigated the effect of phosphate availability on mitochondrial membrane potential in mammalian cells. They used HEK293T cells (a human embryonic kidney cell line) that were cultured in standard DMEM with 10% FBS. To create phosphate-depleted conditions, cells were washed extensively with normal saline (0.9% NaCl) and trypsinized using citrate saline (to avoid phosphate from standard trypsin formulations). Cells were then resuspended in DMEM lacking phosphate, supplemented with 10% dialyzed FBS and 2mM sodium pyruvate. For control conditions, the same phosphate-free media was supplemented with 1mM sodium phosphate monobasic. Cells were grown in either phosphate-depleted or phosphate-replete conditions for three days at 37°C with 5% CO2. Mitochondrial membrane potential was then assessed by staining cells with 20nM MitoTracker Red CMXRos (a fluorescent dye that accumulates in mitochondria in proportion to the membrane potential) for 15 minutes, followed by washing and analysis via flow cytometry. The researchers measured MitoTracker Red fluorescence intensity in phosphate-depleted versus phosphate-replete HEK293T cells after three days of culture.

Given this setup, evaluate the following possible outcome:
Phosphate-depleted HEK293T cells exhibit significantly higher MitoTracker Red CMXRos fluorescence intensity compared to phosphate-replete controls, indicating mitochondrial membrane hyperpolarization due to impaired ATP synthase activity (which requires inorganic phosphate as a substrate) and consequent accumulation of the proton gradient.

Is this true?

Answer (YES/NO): NO